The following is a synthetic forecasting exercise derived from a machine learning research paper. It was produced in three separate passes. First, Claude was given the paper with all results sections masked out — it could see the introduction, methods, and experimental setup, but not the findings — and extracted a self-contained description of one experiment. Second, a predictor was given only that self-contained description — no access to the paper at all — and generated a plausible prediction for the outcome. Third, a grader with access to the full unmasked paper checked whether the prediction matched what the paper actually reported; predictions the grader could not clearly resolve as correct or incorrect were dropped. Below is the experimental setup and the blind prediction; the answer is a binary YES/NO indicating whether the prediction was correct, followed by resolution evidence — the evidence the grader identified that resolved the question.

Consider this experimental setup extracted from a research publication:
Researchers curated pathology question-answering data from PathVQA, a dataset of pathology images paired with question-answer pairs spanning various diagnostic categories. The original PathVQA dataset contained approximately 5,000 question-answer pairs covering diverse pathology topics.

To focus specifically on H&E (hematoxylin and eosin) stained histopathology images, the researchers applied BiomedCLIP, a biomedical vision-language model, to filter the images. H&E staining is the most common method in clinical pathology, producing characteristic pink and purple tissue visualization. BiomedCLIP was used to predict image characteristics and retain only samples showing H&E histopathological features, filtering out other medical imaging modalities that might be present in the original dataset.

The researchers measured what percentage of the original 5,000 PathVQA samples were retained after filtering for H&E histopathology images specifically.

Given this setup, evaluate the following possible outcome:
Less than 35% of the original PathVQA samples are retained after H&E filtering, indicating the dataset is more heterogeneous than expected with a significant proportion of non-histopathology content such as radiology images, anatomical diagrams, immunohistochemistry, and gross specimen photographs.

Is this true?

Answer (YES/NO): YES